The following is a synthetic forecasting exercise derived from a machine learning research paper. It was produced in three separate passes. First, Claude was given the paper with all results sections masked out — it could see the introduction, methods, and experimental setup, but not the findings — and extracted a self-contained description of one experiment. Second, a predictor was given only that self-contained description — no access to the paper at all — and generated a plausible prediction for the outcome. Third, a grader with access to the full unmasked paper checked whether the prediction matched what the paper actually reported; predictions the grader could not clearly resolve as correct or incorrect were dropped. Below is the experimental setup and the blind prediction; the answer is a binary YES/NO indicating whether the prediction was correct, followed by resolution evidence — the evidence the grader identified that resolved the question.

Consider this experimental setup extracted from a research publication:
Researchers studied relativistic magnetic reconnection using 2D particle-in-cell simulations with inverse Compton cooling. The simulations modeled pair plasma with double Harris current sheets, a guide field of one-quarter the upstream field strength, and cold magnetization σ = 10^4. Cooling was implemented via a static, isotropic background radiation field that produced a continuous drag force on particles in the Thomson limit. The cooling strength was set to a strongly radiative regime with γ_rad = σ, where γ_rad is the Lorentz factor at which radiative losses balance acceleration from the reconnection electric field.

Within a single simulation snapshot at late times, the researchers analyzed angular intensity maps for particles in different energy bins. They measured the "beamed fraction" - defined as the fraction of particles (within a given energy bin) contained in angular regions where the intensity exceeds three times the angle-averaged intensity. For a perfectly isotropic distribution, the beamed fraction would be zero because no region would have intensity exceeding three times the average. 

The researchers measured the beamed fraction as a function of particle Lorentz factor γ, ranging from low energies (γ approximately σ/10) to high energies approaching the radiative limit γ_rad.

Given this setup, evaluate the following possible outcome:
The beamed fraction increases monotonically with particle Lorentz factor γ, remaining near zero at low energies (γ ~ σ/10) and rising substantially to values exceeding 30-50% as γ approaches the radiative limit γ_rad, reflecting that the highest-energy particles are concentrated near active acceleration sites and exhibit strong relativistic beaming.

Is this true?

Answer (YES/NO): NO